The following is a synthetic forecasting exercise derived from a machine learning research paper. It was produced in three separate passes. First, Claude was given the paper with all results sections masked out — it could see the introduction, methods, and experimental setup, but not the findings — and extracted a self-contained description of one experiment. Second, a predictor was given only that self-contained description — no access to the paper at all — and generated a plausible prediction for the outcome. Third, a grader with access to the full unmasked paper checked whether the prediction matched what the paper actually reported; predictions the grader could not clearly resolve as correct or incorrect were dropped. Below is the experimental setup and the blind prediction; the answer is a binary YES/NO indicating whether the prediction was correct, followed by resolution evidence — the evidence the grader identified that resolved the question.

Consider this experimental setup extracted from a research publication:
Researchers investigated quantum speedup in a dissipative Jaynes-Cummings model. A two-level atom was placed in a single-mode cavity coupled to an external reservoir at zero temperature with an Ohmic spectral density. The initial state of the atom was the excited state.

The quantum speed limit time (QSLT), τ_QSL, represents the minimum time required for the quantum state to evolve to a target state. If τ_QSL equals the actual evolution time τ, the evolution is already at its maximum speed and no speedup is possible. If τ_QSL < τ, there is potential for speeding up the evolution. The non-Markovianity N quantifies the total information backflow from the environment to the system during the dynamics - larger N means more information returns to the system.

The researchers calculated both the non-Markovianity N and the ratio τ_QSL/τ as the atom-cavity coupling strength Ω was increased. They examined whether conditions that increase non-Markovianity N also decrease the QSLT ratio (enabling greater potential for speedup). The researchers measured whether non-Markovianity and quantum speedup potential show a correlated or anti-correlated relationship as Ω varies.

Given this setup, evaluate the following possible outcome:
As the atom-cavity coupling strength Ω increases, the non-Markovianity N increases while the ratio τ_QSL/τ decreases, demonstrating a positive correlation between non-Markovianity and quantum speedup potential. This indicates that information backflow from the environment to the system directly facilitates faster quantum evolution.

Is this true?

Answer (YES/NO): YES